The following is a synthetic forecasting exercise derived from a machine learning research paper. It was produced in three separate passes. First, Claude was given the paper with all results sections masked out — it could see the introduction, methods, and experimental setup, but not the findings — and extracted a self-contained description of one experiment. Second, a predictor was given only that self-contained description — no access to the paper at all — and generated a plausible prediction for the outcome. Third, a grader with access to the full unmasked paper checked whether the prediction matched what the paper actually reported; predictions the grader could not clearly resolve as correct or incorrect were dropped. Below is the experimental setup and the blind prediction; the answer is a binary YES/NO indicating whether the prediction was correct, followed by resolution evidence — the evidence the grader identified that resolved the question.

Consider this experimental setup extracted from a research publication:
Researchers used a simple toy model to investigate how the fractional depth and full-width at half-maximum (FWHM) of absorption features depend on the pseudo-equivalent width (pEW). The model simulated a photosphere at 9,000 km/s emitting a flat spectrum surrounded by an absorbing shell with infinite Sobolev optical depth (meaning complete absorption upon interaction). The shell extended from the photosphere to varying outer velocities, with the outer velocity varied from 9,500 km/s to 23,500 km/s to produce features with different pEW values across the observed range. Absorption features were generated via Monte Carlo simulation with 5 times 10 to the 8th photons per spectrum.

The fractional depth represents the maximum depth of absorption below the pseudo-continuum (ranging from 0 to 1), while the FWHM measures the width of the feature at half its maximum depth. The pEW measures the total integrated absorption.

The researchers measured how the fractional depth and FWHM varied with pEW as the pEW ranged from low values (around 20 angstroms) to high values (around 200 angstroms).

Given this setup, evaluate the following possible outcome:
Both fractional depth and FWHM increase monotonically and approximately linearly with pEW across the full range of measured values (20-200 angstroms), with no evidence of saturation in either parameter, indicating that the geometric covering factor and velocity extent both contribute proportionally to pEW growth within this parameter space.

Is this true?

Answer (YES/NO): NO